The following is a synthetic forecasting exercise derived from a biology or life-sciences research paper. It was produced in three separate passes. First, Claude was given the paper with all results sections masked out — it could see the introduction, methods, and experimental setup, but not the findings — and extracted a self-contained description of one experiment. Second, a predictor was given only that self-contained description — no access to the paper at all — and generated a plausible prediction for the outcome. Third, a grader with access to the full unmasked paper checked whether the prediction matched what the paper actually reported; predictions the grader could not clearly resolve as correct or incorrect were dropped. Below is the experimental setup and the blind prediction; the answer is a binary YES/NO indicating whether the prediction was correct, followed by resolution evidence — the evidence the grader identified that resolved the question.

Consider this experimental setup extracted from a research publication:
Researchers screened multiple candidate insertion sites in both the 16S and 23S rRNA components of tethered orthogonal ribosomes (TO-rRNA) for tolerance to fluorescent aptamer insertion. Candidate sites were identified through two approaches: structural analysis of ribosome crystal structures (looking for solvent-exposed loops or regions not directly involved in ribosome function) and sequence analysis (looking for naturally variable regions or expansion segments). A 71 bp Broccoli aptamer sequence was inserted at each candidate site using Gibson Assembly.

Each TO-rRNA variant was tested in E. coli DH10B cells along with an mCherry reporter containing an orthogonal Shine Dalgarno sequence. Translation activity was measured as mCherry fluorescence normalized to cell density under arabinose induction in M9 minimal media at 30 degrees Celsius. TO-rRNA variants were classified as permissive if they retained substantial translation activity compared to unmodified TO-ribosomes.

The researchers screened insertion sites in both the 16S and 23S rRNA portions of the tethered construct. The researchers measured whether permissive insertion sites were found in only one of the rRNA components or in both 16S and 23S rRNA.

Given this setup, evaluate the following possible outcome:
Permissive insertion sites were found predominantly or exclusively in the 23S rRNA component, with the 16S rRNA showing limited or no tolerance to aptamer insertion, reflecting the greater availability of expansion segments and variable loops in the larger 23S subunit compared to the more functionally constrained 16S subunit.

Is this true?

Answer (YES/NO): NO